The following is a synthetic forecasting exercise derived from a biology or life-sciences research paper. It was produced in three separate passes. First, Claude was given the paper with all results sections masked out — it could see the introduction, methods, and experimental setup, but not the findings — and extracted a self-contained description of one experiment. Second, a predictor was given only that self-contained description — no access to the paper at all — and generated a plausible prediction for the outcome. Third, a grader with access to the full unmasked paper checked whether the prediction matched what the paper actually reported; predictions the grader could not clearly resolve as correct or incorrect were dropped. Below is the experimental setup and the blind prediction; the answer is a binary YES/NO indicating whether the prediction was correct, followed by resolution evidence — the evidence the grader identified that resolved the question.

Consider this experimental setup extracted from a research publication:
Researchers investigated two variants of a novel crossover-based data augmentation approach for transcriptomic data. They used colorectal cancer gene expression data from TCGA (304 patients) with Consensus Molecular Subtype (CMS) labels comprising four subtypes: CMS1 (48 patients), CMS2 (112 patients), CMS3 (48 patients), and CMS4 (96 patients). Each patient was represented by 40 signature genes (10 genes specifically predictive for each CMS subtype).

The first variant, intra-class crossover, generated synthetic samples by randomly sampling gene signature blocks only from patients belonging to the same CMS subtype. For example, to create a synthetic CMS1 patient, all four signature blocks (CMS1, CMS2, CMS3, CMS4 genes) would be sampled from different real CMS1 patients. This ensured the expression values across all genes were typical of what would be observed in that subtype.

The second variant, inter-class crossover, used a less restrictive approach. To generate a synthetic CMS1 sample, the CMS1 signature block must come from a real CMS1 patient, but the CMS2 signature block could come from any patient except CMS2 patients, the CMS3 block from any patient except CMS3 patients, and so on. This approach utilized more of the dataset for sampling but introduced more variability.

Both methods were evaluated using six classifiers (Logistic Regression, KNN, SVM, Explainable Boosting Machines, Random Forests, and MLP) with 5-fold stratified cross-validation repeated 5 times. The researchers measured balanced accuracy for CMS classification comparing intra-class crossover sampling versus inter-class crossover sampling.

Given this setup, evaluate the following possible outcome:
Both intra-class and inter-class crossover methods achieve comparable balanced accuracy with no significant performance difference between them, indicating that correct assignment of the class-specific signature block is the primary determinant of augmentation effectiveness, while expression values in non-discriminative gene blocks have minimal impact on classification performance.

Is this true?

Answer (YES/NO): NO